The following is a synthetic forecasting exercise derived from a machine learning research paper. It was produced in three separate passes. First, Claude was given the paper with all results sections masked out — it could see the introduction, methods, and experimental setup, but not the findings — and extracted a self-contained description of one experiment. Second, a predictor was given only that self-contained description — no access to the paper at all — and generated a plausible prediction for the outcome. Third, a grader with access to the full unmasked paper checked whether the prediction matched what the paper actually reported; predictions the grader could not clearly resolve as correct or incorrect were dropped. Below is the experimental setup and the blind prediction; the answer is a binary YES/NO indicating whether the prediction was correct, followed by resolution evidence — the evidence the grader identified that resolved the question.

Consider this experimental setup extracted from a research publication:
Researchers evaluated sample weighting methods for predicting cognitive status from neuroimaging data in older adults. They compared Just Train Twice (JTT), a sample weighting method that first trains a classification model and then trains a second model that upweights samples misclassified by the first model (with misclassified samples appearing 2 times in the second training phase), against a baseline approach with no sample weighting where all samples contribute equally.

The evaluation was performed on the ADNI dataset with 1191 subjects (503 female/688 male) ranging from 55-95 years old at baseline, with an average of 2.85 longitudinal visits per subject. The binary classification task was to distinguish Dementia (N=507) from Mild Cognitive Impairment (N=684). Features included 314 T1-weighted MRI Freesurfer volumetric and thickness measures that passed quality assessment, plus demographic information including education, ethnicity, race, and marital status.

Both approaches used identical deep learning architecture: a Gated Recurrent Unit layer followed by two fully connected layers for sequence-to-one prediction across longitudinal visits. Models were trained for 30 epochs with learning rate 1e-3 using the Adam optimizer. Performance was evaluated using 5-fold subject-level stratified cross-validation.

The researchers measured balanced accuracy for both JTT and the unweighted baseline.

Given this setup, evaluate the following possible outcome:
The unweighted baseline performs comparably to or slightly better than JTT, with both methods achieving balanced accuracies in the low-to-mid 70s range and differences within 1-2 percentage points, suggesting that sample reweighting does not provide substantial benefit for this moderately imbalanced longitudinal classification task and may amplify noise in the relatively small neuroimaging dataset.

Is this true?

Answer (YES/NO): NO